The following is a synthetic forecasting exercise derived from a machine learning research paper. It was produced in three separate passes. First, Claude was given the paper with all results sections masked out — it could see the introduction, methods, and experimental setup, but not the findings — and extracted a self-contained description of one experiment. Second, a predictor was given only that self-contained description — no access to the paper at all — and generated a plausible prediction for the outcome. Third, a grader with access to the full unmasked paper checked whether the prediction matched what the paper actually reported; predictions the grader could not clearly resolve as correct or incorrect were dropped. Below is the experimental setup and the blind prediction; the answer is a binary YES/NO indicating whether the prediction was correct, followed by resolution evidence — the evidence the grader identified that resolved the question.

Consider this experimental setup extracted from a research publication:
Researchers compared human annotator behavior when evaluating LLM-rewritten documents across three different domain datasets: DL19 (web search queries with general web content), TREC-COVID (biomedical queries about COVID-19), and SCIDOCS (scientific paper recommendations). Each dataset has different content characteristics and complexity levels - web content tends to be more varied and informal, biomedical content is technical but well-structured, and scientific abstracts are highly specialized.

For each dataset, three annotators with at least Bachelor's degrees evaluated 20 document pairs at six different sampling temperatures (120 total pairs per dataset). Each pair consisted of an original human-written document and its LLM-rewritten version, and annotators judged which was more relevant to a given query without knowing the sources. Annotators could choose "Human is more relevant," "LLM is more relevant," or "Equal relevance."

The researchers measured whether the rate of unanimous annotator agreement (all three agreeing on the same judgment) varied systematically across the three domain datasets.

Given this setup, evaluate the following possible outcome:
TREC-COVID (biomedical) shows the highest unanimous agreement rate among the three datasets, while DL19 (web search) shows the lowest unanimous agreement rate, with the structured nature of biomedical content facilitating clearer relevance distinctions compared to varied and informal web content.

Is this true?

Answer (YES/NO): NO